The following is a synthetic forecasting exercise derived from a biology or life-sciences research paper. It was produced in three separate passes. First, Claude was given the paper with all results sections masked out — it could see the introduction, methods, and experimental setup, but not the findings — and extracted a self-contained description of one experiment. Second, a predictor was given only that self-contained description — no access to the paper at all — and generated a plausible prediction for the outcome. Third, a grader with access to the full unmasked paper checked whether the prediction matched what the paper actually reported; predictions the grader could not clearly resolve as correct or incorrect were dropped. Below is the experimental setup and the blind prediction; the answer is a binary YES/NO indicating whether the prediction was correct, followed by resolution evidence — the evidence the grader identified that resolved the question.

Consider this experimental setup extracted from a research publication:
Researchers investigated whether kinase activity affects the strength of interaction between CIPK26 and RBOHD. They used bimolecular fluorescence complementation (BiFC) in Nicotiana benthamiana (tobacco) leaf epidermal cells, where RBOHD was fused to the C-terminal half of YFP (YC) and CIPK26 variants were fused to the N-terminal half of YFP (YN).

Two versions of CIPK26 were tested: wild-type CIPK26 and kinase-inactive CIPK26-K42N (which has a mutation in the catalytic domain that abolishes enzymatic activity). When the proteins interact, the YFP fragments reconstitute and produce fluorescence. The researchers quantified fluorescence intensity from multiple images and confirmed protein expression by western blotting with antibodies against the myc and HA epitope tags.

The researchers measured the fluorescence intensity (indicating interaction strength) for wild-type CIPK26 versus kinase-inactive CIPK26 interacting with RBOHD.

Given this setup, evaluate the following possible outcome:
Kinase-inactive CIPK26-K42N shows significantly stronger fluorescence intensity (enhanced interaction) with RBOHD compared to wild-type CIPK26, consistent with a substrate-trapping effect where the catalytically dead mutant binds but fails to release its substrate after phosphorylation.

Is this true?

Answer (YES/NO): NO